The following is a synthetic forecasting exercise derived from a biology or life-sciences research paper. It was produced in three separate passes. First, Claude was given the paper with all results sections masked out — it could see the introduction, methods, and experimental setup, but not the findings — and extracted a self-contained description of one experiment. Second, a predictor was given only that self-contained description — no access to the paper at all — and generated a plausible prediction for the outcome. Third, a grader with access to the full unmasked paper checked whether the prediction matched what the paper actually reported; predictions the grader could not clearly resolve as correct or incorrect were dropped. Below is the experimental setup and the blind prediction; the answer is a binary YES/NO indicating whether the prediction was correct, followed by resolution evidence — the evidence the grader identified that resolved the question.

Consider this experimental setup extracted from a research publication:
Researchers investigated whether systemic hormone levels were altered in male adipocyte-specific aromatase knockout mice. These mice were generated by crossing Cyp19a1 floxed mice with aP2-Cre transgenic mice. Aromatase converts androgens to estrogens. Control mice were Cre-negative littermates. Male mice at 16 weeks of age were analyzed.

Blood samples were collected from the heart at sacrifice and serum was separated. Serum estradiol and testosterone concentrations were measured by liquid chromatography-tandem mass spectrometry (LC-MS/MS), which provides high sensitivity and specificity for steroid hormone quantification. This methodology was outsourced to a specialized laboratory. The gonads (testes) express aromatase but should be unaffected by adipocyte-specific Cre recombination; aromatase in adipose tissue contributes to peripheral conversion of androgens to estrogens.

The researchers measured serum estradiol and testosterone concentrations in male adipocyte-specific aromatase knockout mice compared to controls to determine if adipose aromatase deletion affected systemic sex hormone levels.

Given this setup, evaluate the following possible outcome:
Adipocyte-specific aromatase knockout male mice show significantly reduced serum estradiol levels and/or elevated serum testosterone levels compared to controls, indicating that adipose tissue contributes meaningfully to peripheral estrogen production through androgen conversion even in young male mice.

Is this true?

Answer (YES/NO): NO